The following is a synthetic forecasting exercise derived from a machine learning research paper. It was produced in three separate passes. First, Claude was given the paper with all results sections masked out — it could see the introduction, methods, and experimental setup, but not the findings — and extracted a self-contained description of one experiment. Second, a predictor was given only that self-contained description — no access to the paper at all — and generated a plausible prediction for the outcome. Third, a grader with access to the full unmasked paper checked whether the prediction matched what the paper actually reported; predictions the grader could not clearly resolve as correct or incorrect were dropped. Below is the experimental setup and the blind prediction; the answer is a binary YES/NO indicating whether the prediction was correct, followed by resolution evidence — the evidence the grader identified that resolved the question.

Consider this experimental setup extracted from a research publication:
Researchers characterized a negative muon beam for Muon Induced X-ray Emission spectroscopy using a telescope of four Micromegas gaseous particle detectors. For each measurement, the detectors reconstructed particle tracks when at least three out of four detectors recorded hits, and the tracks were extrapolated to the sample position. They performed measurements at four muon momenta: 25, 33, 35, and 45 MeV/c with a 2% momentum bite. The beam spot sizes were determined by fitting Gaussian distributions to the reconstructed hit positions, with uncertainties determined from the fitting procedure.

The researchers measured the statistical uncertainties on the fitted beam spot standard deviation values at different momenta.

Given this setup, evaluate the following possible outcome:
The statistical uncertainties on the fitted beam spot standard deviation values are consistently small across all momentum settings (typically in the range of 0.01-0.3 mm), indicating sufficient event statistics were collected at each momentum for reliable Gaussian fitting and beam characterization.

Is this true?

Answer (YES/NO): YES